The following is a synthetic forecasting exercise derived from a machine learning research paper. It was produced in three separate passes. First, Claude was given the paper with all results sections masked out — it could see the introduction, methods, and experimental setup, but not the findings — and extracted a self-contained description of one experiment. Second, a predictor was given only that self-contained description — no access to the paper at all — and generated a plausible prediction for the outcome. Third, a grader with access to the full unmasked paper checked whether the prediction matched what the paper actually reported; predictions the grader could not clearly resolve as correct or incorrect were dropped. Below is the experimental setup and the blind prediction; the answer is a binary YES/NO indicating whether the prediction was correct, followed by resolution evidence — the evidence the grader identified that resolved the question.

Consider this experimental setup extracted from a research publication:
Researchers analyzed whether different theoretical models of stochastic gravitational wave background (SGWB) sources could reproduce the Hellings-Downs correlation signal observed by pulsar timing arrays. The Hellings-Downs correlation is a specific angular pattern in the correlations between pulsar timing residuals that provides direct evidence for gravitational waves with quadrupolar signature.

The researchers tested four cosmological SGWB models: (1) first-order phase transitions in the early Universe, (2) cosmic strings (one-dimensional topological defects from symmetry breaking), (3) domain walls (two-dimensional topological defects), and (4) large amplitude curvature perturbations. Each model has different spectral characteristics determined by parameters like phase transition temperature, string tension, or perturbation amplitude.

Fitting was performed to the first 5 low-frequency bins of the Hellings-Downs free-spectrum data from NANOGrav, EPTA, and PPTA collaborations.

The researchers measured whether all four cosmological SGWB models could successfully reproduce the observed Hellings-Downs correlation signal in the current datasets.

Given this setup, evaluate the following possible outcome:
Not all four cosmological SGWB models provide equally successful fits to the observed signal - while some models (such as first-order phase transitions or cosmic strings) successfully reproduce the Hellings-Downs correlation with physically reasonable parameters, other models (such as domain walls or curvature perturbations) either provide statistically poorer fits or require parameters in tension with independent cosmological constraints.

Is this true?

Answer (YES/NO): NO